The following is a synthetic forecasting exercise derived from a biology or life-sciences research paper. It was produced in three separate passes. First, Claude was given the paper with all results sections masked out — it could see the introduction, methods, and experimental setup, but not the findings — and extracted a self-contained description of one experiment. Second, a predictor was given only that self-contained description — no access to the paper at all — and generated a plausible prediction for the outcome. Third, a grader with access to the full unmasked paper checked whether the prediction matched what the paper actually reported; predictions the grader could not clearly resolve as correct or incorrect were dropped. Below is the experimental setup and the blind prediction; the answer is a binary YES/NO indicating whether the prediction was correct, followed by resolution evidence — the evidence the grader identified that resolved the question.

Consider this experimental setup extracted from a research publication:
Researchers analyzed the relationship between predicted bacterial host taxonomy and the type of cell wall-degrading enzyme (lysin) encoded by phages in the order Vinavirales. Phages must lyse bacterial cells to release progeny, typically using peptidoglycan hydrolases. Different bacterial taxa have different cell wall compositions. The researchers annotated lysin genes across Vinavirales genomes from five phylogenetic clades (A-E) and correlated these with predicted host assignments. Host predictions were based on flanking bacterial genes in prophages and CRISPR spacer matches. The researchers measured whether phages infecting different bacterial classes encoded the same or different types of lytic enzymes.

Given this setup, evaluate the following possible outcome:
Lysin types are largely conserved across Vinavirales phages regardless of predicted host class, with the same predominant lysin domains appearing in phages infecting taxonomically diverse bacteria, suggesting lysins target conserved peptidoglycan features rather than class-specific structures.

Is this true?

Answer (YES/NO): NO